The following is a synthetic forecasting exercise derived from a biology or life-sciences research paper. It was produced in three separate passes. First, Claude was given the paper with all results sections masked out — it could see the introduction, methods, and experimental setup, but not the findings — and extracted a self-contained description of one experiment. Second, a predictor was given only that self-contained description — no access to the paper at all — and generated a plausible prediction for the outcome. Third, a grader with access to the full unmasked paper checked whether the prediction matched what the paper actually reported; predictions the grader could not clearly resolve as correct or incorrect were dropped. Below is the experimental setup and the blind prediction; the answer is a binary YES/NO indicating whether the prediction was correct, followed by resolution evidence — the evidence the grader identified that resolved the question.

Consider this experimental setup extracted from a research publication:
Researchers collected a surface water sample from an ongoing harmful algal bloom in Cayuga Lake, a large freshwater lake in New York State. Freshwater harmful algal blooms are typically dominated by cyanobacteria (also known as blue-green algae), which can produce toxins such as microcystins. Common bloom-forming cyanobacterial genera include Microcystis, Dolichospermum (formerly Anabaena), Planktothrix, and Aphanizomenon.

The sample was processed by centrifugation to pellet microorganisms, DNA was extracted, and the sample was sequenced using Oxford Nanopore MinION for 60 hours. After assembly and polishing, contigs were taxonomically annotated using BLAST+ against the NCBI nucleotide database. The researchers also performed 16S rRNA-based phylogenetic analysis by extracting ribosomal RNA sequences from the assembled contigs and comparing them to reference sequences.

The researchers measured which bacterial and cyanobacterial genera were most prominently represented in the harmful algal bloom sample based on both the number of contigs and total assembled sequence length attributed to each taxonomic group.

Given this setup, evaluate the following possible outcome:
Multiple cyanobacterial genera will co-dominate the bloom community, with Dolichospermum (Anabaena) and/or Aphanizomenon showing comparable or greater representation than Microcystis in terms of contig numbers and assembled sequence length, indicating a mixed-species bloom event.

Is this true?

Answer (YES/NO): NO